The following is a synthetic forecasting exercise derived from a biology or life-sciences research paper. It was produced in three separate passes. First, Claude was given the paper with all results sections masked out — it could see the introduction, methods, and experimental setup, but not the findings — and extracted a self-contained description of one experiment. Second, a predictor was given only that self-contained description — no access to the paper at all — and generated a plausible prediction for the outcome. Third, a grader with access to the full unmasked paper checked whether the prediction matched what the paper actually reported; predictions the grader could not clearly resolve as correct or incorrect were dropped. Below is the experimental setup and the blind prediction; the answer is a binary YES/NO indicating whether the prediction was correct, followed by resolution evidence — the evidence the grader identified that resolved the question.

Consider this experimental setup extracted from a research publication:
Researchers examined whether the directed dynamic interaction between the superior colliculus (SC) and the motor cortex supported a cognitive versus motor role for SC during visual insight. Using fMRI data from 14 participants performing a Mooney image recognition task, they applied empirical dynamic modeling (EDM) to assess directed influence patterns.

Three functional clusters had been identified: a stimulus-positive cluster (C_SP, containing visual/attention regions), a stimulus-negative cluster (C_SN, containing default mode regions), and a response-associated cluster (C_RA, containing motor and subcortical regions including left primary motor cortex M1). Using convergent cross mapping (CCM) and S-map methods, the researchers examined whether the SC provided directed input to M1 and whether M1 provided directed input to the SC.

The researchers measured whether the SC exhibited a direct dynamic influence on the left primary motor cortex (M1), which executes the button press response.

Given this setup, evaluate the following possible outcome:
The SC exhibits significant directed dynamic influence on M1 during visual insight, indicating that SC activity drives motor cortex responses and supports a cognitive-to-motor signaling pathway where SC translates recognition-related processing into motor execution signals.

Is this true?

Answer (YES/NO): NO